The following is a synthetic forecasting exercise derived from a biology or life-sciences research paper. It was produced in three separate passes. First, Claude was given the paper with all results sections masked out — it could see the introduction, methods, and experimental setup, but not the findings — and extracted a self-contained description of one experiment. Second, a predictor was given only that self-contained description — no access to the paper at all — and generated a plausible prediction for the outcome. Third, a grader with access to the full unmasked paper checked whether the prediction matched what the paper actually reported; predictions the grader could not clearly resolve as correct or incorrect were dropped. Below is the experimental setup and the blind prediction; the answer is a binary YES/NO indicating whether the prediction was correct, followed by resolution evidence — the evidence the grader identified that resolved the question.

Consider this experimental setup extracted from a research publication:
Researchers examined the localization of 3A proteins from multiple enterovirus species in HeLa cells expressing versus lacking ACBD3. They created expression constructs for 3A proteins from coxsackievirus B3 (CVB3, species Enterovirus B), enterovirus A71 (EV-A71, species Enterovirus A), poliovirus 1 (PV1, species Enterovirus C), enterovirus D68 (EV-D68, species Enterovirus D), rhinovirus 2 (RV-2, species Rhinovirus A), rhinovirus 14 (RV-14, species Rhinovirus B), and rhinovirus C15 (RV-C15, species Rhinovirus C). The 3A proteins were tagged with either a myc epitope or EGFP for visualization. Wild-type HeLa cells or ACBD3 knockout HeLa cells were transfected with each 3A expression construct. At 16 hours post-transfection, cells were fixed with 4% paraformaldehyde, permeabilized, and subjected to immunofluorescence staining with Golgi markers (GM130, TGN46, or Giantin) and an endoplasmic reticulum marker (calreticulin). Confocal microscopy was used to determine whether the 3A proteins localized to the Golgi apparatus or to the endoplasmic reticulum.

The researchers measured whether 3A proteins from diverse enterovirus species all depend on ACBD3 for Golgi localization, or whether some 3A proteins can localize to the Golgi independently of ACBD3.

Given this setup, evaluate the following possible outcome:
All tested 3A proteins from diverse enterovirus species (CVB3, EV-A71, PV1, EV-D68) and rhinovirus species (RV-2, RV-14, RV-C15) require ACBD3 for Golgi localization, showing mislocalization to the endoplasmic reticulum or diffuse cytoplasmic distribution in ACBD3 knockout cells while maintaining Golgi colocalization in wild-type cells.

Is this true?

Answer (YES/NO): YES